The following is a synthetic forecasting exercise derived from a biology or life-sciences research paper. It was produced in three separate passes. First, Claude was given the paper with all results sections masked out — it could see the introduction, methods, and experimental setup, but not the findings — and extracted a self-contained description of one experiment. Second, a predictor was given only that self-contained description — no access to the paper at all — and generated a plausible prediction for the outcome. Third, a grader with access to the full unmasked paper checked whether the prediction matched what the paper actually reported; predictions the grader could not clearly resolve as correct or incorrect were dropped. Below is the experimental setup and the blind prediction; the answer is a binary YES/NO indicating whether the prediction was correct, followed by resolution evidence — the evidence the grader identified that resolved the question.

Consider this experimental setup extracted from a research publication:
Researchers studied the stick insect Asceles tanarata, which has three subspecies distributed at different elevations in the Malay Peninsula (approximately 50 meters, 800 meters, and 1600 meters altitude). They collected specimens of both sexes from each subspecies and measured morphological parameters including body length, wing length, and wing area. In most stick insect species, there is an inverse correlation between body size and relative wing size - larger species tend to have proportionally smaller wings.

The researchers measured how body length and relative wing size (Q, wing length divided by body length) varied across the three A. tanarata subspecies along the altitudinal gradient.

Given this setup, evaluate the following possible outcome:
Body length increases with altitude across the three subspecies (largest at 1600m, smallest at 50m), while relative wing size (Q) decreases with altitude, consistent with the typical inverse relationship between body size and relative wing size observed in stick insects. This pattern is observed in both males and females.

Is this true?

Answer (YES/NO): NO